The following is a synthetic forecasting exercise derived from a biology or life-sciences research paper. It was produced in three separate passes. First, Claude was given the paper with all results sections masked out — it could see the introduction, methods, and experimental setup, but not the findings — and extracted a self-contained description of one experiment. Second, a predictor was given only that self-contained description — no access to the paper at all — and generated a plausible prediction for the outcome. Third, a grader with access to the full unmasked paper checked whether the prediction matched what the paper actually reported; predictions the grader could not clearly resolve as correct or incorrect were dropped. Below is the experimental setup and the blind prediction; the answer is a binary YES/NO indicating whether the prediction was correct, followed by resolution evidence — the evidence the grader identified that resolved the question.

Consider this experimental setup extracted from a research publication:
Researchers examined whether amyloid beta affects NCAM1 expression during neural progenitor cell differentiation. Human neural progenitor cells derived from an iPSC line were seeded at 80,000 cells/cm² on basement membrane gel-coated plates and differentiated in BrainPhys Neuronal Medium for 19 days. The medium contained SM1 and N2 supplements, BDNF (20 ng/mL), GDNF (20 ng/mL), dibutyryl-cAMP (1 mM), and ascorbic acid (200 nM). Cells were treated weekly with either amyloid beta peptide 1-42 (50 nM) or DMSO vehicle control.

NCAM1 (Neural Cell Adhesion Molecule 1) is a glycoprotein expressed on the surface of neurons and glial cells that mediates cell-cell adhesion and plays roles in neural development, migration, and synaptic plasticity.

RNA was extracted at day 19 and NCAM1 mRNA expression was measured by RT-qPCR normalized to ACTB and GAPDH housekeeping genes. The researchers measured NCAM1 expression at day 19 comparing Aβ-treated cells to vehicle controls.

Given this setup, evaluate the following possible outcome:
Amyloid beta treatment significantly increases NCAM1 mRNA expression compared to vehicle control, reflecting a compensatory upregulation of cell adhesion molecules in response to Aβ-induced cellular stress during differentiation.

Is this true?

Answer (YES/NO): NO